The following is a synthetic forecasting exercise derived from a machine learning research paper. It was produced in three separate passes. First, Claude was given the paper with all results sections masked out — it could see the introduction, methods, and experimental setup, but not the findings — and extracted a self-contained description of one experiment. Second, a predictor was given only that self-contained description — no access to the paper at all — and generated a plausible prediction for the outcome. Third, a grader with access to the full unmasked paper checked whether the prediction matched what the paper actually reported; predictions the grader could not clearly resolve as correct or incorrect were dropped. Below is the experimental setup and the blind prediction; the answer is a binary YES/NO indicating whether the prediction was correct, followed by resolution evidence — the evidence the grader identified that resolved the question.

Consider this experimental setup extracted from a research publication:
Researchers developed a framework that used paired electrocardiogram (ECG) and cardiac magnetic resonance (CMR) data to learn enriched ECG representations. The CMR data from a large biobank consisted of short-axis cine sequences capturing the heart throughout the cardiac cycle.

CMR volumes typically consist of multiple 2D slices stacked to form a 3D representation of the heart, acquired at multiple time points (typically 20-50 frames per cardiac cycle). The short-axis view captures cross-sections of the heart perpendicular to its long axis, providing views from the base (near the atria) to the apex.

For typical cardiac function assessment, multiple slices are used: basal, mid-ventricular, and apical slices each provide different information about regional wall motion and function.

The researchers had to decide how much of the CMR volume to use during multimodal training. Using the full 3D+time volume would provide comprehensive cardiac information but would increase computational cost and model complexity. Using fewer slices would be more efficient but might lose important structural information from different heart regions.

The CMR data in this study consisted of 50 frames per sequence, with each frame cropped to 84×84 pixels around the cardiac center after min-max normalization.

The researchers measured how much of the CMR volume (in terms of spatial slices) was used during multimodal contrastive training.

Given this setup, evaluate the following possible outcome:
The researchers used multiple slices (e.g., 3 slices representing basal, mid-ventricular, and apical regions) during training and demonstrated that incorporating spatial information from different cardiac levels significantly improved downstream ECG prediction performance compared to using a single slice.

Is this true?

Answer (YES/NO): NO